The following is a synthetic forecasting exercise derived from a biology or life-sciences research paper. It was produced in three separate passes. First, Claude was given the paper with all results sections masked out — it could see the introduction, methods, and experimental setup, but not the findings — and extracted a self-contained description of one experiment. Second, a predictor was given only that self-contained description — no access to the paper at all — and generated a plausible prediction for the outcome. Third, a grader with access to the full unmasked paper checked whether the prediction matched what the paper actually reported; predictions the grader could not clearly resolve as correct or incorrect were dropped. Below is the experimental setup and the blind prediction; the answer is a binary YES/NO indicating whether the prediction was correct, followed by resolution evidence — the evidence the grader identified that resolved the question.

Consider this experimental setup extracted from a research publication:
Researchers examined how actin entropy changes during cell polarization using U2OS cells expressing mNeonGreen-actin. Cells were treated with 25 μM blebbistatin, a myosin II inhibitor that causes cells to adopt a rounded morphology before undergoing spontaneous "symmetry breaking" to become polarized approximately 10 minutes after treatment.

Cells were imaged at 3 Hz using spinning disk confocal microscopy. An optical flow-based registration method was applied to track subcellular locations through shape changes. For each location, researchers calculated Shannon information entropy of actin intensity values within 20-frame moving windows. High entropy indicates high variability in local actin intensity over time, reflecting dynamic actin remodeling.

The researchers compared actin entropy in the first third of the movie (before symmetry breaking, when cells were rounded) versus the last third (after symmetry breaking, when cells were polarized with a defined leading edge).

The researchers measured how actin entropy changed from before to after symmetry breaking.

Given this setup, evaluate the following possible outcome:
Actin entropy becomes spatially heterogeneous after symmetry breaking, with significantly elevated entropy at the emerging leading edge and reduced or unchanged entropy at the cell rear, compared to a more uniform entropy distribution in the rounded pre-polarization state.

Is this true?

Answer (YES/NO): YES